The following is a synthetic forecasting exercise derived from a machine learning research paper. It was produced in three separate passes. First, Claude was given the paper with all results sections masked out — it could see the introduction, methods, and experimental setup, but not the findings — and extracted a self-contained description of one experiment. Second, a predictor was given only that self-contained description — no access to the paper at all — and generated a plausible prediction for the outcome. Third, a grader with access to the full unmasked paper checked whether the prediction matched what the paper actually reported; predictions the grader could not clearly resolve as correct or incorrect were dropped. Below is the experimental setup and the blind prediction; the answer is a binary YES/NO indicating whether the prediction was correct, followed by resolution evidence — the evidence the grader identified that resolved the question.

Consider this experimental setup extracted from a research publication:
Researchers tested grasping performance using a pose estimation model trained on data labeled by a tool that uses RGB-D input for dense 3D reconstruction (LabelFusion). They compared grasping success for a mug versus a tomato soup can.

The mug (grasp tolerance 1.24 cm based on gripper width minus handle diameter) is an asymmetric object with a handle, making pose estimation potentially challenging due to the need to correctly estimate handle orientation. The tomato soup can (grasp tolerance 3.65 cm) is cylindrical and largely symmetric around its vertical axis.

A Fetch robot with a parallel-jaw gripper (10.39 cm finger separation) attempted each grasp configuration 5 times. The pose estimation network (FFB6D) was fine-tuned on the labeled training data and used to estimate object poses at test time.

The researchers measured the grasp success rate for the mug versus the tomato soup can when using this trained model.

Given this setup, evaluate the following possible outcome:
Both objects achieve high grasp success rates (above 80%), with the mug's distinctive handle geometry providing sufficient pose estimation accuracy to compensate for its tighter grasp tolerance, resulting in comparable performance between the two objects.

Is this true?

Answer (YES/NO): NO